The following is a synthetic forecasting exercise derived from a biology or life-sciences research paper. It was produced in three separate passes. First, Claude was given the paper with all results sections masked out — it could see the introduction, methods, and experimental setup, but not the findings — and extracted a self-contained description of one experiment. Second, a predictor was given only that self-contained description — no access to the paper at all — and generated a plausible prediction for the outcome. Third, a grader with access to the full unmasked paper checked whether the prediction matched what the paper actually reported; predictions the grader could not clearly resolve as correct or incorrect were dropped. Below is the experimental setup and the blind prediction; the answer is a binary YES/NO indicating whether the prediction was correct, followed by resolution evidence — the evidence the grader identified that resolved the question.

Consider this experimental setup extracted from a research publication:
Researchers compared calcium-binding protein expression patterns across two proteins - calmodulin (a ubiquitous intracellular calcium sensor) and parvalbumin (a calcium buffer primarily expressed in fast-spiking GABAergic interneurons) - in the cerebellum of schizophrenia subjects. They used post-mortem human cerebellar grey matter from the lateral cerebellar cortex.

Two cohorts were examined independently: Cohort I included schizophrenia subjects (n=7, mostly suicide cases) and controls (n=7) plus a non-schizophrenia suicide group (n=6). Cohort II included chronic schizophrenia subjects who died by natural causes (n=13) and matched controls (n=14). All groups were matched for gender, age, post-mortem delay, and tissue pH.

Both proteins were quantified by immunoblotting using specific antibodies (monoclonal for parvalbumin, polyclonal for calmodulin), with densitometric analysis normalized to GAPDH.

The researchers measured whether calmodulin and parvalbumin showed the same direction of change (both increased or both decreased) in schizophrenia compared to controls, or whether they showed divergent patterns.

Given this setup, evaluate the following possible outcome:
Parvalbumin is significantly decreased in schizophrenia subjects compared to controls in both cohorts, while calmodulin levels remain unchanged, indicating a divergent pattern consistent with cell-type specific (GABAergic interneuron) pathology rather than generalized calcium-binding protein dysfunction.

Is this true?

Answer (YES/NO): NO